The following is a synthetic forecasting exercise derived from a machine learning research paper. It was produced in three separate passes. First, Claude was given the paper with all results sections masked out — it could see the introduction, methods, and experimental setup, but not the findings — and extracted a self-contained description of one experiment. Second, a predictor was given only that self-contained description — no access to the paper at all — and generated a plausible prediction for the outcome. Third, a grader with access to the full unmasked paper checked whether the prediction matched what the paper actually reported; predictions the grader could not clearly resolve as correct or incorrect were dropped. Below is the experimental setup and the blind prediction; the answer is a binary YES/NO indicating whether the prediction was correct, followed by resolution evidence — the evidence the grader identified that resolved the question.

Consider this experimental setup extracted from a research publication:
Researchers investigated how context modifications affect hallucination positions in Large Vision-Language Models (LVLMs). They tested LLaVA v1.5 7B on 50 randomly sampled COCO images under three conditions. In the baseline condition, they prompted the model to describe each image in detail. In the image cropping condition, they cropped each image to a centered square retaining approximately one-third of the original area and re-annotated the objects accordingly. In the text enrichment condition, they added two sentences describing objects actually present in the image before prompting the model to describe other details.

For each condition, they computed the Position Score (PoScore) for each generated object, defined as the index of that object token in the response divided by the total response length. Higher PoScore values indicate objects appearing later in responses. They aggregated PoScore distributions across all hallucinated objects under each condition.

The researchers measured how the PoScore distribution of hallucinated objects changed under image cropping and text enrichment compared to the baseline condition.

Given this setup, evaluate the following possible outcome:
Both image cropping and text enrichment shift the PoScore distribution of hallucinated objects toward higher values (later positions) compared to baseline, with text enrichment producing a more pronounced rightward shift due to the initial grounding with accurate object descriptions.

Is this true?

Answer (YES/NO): NO